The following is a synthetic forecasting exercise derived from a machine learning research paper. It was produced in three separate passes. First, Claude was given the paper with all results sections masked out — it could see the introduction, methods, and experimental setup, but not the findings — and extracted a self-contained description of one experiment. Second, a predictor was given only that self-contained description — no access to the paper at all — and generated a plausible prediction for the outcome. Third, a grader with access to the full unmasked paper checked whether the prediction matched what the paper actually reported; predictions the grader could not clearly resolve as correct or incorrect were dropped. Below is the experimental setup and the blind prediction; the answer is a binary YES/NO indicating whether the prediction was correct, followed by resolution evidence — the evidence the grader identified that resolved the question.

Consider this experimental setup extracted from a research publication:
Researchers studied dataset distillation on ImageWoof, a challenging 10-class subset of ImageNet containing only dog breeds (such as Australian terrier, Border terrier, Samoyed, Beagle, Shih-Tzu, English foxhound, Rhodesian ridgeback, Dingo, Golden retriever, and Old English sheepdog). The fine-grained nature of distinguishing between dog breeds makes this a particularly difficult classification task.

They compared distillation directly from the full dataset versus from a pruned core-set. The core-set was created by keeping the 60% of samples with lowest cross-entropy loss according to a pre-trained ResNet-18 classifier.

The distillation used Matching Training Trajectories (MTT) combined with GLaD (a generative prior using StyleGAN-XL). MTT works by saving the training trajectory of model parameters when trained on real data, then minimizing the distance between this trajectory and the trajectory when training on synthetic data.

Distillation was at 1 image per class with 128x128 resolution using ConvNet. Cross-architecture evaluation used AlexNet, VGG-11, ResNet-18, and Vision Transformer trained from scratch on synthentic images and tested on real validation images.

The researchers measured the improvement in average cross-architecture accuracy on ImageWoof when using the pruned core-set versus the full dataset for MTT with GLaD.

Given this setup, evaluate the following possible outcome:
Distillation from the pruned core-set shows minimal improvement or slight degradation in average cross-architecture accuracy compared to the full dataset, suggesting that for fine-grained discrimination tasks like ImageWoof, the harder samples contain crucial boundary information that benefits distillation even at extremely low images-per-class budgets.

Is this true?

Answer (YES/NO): NO